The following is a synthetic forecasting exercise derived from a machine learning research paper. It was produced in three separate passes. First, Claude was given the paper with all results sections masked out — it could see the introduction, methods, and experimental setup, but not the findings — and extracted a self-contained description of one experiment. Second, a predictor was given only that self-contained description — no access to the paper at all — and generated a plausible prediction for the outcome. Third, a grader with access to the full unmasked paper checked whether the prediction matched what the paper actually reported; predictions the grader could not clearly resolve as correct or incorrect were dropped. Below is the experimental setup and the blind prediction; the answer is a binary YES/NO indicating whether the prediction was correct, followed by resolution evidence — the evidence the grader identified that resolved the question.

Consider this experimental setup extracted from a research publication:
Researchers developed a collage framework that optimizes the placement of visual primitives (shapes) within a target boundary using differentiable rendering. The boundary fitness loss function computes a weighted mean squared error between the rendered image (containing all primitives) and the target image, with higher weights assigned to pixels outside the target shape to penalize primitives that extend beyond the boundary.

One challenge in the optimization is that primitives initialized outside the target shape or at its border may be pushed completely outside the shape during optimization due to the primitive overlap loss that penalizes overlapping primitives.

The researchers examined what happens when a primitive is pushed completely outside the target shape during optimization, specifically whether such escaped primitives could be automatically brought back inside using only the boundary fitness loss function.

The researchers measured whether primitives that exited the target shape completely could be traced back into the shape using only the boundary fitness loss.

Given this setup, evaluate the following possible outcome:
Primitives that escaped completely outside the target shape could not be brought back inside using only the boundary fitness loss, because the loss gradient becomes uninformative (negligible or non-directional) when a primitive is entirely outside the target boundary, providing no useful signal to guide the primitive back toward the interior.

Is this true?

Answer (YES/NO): YES